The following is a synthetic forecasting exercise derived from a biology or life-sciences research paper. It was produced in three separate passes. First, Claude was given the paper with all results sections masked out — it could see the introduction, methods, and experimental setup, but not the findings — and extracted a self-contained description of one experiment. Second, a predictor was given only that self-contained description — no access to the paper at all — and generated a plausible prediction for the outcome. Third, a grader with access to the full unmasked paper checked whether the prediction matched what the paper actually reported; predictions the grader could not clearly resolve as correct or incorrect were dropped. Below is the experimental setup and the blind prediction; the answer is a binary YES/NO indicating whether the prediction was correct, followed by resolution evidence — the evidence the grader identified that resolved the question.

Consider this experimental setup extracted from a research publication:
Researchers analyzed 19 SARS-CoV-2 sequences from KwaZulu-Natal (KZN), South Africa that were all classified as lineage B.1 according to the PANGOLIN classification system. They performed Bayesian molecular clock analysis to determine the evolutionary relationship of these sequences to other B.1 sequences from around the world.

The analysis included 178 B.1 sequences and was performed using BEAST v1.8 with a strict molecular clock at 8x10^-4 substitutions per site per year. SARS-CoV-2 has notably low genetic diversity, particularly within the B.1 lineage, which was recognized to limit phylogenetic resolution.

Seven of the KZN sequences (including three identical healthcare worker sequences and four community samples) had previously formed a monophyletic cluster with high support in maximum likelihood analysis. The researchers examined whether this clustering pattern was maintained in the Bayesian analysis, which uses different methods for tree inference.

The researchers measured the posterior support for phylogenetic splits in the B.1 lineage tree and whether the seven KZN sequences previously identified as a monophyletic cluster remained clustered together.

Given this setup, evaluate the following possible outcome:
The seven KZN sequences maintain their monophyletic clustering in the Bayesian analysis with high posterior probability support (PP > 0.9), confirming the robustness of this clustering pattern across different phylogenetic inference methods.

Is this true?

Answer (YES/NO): NO